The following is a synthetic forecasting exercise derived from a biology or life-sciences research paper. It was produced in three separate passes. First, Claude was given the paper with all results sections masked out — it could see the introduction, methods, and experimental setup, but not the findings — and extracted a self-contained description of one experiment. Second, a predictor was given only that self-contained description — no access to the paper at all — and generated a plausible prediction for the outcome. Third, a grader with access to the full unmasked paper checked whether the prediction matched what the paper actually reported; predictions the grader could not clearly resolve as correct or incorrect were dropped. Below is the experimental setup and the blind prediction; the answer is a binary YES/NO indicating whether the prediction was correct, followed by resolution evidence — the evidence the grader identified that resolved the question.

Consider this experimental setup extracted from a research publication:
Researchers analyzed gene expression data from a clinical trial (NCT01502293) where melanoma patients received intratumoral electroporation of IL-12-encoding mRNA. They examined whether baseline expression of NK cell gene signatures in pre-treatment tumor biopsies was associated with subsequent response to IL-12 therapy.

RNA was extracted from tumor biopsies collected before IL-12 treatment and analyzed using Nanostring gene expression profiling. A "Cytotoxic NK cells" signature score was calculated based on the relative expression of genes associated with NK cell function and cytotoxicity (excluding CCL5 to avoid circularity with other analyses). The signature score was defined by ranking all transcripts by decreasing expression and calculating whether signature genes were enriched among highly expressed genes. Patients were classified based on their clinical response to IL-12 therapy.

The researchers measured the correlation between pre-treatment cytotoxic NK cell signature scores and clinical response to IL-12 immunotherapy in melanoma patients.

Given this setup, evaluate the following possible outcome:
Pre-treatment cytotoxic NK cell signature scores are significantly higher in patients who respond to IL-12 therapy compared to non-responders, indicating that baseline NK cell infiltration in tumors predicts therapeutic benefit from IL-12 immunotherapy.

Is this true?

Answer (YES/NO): YES